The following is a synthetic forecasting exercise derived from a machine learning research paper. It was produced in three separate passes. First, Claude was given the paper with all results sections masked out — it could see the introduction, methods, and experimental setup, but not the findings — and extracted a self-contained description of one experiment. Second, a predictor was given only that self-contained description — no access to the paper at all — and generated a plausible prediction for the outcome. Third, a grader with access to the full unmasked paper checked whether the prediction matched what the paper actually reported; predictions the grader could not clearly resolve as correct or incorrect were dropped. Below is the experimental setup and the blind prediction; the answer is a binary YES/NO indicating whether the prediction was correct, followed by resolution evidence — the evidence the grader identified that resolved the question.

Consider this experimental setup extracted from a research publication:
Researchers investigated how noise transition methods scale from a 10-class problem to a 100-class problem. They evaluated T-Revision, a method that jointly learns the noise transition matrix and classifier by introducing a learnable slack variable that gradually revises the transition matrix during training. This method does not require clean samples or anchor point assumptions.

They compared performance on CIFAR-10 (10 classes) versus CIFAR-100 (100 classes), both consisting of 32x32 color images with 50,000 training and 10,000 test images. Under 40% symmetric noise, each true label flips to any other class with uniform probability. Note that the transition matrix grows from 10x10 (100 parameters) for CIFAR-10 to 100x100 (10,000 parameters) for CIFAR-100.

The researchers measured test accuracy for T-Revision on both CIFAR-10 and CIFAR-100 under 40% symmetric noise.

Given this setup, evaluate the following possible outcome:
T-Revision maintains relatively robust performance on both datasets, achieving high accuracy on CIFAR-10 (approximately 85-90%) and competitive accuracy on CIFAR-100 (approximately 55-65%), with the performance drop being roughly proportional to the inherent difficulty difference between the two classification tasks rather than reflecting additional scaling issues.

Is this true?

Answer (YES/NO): NO